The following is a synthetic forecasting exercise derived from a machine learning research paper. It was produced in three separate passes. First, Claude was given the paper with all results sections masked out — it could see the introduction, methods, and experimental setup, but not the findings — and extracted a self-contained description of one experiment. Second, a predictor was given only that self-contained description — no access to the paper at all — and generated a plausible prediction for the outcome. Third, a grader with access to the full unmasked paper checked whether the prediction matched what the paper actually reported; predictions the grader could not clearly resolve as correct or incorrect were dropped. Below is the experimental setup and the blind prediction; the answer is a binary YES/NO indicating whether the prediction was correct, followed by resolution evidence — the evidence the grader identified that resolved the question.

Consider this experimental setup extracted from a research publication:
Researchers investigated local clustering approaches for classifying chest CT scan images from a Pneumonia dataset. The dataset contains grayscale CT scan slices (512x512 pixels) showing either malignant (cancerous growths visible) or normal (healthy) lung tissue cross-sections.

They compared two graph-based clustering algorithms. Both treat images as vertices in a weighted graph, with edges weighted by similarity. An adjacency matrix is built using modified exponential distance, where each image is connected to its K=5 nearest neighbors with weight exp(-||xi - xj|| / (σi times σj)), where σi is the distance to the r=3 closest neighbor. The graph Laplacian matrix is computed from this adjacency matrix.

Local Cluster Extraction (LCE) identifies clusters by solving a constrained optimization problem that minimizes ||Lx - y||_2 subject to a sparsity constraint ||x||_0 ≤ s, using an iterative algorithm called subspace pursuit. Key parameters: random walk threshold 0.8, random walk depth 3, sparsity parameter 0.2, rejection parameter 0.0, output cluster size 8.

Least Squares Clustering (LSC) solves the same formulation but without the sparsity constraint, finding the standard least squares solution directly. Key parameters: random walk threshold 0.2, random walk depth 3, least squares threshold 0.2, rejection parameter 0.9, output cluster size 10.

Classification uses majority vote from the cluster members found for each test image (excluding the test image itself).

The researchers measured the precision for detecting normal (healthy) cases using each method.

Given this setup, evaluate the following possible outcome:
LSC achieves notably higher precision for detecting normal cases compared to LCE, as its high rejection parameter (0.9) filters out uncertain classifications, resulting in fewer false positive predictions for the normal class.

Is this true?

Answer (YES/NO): YES